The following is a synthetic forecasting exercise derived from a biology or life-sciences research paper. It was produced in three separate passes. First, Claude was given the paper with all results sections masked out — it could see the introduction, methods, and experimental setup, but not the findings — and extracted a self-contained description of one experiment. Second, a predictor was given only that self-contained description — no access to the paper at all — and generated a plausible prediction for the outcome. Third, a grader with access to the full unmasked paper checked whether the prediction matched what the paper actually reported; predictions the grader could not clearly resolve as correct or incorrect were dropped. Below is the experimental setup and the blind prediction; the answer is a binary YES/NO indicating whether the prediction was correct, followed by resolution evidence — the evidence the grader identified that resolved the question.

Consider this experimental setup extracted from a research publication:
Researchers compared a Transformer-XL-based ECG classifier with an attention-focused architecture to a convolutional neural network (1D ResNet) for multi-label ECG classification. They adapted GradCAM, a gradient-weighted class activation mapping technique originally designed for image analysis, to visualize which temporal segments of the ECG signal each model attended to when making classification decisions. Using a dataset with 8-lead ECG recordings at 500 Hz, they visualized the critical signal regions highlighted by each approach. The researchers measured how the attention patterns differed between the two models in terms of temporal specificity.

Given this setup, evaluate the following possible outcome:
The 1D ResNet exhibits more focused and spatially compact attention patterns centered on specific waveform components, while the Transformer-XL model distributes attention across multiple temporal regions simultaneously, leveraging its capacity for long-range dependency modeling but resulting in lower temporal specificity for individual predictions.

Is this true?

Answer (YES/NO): NO